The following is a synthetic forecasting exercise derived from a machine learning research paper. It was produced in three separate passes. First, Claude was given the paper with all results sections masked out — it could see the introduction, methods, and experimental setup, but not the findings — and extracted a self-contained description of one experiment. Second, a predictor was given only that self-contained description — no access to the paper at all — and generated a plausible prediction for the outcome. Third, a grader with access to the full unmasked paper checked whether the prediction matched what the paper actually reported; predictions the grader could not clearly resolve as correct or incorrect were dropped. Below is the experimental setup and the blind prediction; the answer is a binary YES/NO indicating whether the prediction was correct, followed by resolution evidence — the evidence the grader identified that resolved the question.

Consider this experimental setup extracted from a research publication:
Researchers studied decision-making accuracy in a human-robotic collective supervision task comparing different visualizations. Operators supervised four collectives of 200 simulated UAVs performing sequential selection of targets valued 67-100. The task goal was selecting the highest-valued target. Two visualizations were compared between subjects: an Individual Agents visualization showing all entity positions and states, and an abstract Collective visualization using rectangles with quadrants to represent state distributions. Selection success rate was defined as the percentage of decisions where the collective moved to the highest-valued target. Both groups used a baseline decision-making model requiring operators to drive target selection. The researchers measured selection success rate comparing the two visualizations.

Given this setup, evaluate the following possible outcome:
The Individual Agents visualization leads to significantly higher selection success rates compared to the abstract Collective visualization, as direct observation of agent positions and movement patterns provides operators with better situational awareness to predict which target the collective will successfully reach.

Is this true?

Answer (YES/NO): NO